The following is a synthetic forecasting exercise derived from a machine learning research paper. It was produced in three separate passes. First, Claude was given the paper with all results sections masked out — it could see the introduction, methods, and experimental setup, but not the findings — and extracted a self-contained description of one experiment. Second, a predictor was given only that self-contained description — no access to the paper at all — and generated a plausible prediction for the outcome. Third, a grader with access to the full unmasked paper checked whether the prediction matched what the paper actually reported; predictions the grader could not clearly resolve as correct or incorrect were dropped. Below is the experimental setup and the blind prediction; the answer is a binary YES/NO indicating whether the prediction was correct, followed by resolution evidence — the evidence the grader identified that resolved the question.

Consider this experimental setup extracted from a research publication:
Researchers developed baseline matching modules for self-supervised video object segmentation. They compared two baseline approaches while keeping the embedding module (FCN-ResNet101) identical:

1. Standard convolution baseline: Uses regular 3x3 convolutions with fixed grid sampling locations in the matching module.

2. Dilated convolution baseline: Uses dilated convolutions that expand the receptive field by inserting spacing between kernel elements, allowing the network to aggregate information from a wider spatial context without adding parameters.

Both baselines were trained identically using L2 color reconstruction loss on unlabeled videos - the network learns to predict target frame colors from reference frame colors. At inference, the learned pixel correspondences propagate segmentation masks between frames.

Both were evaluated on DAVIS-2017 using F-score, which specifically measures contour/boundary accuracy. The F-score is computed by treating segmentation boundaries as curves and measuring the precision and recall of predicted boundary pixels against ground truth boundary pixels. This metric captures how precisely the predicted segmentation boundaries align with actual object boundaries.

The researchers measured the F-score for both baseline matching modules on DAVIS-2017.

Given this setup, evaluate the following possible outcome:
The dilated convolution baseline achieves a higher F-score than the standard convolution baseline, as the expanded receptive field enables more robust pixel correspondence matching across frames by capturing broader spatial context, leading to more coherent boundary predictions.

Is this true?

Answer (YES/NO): NO